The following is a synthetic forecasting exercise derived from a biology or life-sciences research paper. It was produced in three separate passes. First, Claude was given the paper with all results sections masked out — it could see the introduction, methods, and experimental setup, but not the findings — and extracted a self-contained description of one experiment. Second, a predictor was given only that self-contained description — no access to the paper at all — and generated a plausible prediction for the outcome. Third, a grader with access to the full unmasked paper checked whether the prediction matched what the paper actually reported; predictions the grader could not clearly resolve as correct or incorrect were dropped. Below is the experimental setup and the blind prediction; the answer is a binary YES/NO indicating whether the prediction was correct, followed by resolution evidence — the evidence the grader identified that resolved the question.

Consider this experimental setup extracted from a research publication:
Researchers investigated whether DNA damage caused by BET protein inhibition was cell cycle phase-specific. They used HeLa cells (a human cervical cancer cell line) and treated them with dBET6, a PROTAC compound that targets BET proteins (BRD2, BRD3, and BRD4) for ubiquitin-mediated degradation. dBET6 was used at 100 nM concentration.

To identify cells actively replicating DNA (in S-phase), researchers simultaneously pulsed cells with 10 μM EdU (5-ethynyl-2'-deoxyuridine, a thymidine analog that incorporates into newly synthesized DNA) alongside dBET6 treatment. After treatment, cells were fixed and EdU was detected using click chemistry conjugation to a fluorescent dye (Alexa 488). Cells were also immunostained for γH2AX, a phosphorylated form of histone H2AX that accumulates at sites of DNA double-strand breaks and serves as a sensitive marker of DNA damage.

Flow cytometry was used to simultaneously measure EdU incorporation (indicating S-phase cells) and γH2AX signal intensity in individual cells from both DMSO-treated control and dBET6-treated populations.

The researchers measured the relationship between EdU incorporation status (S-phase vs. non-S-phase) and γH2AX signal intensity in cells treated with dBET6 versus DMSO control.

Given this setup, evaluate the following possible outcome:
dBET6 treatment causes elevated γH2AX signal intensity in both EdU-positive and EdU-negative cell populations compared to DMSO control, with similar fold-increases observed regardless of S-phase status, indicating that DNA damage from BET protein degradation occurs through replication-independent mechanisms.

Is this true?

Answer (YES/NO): NO